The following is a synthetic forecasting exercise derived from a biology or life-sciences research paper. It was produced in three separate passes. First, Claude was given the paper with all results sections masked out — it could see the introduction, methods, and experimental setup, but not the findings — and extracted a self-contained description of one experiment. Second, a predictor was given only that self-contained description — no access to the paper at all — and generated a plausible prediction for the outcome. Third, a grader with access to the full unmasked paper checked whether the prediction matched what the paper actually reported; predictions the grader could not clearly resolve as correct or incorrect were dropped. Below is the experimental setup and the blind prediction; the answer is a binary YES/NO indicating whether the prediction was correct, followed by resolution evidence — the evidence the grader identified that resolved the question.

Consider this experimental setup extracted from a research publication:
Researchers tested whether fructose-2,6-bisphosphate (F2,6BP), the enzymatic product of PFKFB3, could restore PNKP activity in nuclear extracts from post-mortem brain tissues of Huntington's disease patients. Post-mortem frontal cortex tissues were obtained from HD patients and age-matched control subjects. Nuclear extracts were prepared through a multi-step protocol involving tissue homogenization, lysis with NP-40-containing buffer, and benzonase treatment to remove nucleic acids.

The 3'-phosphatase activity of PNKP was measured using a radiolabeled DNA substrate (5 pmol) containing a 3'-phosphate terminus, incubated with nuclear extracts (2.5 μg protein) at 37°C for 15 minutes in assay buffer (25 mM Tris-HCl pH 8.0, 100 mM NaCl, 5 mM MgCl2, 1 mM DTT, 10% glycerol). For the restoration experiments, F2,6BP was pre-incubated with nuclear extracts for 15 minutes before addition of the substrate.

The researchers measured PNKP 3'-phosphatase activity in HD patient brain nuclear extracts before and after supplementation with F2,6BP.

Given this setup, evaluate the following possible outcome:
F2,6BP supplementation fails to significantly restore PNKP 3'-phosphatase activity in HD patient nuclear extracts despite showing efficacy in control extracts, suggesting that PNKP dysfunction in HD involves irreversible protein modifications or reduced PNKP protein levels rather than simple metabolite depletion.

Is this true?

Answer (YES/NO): NO